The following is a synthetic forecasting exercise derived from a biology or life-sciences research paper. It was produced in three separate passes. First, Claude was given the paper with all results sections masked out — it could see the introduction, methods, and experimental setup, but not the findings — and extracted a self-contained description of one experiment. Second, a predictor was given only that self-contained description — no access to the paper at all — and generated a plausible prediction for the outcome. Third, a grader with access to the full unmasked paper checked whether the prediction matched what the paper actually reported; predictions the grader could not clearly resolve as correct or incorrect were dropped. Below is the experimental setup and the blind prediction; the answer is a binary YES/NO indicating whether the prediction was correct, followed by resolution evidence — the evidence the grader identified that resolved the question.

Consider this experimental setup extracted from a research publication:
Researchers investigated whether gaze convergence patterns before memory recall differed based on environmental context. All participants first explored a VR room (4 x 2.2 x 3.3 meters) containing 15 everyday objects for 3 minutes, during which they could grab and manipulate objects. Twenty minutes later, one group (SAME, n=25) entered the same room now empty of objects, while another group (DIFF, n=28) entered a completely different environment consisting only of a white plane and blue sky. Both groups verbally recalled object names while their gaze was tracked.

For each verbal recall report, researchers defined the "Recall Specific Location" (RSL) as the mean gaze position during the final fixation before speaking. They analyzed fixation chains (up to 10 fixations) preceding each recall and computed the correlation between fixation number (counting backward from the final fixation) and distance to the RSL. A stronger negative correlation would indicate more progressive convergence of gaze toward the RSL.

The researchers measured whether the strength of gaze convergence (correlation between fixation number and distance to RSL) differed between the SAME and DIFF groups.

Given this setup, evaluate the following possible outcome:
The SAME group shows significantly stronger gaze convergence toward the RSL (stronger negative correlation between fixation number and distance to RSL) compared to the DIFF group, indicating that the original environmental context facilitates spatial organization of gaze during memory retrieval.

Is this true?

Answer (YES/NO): NO